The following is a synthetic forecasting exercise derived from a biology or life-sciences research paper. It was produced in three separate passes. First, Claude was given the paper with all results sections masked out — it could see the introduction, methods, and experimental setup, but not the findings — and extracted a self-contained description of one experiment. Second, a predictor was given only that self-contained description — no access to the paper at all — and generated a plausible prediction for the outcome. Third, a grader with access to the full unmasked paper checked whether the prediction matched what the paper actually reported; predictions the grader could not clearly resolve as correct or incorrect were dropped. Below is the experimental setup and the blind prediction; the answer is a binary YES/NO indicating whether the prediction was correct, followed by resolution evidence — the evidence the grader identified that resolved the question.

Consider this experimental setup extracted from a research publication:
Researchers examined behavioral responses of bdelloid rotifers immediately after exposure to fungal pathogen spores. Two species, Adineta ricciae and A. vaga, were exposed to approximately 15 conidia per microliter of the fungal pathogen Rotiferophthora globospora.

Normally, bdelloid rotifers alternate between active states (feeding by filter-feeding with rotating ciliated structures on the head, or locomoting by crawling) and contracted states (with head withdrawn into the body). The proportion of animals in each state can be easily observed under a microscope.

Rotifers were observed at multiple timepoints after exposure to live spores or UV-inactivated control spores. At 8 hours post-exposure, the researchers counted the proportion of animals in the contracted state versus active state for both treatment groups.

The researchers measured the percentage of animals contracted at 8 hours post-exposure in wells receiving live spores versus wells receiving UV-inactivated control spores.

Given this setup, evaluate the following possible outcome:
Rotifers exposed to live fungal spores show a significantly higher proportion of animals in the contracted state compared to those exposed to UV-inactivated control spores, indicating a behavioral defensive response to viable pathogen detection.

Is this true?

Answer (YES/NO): YES